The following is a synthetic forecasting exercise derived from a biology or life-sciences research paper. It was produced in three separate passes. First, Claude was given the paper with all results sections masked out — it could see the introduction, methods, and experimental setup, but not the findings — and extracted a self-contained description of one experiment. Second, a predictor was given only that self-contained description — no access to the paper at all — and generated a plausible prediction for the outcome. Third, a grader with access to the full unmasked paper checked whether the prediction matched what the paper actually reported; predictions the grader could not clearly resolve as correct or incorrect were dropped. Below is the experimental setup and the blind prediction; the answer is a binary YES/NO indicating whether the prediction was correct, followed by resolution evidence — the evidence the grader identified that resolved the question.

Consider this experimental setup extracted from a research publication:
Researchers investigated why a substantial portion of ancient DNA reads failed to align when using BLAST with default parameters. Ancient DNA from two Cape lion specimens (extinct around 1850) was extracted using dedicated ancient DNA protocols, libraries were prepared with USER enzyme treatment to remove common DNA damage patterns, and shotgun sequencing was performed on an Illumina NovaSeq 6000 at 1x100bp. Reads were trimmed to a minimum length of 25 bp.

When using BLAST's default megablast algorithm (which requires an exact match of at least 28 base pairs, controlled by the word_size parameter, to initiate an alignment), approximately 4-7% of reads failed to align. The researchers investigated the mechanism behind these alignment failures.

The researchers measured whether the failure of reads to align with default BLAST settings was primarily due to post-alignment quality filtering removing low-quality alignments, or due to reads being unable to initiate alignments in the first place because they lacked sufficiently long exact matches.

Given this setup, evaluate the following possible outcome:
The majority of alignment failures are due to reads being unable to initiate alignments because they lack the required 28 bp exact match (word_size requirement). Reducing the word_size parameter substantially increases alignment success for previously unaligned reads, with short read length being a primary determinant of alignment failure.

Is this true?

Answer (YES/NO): YES